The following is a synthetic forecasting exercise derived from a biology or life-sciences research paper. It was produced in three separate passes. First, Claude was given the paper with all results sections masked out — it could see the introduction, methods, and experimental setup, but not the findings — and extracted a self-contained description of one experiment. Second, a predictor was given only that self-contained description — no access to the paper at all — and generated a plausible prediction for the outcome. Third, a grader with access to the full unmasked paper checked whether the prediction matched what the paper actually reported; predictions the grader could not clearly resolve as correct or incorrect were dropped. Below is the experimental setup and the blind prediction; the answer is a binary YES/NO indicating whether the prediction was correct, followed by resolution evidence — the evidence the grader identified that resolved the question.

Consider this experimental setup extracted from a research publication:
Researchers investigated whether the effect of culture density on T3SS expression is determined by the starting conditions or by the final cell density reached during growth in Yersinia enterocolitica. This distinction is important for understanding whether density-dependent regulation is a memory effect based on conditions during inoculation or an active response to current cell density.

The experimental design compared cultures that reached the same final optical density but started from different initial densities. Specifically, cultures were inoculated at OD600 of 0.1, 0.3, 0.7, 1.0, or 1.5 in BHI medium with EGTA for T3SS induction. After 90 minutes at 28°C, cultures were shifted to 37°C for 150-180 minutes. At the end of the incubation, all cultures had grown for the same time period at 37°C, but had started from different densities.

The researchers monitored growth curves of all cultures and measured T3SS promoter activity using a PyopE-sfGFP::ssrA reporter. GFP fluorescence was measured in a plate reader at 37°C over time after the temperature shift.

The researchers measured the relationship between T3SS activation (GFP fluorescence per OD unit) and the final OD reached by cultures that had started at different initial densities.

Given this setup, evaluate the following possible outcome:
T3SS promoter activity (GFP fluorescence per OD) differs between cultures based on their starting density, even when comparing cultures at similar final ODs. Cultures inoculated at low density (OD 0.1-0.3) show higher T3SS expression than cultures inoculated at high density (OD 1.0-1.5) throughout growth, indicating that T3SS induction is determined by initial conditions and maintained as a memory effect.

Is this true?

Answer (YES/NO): NO